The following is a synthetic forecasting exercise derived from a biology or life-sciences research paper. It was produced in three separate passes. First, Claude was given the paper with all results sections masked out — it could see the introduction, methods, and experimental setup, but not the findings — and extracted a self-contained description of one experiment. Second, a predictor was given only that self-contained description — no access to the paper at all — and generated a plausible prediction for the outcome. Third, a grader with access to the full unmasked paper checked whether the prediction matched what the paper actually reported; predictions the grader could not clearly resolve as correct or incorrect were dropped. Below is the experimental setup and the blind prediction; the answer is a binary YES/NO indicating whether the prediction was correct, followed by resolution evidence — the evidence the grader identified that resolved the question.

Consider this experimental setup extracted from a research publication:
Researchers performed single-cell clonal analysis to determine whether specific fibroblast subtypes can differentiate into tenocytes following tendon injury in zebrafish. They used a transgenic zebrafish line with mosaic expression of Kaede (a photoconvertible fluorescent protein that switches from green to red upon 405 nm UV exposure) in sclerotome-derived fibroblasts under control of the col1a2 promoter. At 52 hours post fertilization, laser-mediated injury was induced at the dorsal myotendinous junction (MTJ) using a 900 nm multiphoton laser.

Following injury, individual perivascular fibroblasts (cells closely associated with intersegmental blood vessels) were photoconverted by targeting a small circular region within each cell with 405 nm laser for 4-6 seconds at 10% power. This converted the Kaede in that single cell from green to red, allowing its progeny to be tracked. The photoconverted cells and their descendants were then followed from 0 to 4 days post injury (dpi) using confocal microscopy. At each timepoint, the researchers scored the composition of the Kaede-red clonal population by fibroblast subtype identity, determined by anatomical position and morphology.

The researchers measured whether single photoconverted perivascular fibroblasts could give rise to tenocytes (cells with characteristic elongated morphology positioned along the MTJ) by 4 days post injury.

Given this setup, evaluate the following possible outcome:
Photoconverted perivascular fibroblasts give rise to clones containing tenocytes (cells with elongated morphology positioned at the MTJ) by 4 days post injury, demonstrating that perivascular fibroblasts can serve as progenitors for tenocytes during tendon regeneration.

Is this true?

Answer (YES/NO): YES